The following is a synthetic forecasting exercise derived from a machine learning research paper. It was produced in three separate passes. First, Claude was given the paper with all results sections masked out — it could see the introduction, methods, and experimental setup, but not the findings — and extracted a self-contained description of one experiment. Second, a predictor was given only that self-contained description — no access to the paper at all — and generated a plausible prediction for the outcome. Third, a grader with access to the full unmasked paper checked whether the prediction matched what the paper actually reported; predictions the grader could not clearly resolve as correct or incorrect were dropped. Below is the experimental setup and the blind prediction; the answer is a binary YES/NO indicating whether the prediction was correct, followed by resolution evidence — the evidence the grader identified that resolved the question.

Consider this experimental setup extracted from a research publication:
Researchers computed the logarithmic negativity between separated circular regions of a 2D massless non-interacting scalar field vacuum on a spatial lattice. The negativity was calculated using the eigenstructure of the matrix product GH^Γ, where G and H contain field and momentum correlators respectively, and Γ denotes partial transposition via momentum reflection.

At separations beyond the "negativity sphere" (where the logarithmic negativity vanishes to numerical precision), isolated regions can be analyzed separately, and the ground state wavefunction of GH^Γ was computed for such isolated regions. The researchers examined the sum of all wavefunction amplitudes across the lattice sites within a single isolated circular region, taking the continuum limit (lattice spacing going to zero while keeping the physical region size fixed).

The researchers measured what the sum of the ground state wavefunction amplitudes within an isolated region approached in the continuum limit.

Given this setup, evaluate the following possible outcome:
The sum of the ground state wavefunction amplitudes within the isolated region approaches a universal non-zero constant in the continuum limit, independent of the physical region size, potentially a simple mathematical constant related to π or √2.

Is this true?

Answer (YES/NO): NO